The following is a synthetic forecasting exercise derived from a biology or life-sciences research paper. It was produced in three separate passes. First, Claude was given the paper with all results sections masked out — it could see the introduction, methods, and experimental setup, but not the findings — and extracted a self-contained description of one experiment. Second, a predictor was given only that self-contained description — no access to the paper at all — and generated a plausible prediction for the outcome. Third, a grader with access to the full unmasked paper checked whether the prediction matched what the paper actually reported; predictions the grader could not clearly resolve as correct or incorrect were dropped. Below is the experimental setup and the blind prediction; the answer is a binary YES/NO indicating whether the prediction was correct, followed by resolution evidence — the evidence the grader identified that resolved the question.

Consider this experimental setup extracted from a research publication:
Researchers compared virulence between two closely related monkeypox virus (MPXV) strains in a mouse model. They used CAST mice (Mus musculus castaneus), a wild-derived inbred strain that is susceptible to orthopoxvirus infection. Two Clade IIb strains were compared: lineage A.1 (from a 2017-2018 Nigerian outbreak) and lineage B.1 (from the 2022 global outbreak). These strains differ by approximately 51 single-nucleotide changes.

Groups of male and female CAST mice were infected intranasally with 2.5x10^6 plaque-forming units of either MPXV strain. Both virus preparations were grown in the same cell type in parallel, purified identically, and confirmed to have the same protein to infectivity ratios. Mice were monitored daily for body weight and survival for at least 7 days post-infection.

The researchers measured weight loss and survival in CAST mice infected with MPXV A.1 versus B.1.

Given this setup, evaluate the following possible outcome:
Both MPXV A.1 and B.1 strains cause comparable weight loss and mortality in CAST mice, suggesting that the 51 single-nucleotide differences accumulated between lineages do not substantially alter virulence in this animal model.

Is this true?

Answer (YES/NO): NO